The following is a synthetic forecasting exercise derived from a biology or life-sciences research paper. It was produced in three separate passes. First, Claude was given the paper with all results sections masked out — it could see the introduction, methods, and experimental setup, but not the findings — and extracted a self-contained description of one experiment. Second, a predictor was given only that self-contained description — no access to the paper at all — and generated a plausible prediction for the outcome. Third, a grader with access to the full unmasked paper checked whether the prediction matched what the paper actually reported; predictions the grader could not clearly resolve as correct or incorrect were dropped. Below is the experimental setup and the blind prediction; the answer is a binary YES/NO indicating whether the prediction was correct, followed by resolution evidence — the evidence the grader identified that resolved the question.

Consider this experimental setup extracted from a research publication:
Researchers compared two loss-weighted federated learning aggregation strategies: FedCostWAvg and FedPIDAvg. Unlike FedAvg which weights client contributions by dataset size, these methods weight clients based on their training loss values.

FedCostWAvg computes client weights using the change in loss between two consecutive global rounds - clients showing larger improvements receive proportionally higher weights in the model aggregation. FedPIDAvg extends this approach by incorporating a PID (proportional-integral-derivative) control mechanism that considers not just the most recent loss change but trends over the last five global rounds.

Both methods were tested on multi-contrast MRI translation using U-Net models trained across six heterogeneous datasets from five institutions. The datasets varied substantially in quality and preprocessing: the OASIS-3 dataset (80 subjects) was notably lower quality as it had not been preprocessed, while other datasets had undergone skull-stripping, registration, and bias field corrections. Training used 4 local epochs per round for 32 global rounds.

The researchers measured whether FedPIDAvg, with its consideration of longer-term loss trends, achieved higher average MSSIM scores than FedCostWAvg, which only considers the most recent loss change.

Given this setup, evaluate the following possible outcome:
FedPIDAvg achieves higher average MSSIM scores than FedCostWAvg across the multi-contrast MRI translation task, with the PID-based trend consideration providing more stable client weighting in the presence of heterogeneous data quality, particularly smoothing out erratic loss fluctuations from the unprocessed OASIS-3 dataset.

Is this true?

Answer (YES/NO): NO